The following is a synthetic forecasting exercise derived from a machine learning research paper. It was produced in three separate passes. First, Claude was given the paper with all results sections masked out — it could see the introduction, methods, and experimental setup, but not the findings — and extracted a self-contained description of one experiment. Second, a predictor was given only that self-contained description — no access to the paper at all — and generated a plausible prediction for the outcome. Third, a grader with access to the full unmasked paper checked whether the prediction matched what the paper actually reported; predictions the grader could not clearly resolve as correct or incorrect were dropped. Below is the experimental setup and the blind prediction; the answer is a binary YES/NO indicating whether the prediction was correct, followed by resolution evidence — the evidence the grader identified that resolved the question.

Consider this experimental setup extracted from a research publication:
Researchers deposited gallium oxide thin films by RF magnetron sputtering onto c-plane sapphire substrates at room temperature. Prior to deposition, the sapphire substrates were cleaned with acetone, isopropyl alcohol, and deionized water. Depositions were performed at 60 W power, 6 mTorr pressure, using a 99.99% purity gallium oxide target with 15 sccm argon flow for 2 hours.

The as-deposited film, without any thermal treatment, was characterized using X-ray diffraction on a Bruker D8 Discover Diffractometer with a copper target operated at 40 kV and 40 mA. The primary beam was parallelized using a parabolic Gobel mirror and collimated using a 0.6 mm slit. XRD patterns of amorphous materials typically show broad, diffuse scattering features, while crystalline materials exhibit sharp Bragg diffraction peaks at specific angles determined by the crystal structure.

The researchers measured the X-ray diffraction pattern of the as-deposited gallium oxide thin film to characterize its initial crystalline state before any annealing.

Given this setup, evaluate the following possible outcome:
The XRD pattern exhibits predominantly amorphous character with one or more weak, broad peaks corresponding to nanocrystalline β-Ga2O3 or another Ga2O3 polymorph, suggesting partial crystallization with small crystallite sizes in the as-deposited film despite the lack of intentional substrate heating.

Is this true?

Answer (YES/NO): NO